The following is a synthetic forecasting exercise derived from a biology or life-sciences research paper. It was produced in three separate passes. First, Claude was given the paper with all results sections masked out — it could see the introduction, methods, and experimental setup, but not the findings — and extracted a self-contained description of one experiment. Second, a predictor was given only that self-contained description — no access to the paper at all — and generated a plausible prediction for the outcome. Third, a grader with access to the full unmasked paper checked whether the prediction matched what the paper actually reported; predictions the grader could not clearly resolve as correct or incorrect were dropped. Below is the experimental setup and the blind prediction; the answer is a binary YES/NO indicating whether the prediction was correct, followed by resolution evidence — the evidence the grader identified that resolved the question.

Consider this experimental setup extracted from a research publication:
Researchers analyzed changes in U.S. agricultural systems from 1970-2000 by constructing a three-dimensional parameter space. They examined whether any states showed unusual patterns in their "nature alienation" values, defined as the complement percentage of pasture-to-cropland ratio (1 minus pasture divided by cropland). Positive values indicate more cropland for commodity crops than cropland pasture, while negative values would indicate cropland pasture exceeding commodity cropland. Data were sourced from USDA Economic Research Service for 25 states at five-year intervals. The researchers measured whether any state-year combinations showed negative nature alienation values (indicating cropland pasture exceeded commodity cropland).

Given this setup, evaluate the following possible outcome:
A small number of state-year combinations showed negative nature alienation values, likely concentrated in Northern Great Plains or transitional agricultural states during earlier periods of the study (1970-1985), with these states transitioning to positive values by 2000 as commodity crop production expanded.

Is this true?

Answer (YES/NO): NO